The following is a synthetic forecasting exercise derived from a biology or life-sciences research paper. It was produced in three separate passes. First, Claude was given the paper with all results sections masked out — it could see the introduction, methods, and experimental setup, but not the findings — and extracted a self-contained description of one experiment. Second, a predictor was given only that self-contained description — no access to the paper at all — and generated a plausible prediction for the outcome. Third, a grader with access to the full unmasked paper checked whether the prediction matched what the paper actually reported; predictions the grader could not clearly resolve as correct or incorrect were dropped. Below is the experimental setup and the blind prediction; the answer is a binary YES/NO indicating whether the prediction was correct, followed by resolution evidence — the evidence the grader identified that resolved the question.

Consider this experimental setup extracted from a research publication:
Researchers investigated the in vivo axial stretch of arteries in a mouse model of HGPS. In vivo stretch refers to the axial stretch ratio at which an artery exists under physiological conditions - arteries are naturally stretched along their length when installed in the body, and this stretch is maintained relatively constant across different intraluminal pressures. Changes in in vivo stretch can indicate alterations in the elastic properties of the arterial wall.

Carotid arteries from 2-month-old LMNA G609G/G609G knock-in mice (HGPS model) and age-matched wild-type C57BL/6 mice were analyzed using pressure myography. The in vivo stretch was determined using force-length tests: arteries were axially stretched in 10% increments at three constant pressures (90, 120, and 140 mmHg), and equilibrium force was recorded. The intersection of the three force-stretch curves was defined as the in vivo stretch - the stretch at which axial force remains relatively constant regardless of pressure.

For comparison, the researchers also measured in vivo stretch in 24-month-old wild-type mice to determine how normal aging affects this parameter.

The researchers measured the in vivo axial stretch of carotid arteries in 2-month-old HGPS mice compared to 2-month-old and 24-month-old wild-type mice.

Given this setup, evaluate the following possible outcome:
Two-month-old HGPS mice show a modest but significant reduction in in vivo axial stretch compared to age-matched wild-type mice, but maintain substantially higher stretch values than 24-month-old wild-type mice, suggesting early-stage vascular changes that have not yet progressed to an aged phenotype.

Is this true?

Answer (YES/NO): NO